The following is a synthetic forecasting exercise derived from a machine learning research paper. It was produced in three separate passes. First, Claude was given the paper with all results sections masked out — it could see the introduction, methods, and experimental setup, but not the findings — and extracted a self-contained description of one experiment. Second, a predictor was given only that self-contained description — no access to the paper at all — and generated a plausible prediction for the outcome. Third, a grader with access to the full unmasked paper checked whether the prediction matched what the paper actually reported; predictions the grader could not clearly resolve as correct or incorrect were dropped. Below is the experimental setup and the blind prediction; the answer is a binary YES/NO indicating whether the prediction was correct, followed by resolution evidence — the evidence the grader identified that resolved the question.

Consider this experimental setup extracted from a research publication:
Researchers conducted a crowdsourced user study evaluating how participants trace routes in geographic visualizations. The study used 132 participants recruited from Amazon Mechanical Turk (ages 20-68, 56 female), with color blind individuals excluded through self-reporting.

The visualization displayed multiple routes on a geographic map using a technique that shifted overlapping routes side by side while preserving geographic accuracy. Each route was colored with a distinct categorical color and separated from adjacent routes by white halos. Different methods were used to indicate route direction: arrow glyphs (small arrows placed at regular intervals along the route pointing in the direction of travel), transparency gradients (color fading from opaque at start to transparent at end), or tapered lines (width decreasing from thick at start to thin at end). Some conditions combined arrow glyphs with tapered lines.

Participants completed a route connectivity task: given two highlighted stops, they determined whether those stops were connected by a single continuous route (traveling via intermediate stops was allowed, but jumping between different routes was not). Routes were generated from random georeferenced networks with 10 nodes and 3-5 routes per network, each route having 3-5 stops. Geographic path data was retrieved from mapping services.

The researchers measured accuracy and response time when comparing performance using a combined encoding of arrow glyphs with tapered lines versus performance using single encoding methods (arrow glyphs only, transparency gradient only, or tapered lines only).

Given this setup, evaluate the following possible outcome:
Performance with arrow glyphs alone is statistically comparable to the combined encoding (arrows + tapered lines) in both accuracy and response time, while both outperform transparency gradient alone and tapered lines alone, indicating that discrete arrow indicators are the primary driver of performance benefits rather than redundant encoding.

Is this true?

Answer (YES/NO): NO